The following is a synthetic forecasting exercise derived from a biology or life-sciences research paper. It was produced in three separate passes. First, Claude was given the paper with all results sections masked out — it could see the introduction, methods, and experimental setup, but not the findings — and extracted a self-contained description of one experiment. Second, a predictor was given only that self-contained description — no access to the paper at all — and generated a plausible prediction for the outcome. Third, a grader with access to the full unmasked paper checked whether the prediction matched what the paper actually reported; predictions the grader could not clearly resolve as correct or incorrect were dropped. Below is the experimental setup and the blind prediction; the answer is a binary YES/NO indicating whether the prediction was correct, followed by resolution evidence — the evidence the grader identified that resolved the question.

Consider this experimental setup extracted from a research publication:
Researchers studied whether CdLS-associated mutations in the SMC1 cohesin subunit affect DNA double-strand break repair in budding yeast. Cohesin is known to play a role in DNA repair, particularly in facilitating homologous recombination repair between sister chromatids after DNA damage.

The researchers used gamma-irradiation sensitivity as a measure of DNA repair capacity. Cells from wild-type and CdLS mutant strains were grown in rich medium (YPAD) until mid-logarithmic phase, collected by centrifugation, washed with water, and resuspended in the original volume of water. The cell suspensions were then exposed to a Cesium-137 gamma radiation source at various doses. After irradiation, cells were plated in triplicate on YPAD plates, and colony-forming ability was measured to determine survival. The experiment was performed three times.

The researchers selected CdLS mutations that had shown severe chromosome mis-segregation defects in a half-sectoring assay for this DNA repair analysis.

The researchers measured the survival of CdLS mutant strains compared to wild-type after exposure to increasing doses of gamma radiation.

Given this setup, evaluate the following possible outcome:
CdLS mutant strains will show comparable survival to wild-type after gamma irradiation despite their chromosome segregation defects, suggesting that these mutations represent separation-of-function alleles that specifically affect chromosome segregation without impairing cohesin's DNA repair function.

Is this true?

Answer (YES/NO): NO